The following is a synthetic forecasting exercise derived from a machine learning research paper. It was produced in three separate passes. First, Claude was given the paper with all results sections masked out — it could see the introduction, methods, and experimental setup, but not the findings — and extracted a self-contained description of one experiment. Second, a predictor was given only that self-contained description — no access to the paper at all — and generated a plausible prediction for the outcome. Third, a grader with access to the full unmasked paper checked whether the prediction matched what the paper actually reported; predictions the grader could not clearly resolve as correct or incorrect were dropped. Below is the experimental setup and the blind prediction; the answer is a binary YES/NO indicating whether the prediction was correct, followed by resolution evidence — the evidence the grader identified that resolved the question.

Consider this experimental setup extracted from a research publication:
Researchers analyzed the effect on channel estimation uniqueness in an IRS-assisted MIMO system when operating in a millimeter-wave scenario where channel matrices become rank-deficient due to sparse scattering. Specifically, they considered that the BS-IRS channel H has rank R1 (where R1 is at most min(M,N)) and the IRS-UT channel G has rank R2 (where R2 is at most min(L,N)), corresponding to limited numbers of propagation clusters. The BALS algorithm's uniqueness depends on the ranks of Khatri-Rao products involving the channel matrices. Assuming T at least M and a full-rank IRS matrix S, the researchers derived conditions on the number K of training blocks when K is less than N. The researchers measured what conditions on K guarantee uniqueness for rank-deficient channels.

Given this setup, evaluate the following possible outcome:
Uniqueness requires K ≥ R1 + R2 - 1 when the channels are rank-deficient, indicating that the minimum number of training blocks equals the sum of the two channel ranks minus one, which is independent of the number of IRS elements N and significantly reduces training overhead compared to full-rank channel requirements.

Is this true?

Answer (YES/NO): NO